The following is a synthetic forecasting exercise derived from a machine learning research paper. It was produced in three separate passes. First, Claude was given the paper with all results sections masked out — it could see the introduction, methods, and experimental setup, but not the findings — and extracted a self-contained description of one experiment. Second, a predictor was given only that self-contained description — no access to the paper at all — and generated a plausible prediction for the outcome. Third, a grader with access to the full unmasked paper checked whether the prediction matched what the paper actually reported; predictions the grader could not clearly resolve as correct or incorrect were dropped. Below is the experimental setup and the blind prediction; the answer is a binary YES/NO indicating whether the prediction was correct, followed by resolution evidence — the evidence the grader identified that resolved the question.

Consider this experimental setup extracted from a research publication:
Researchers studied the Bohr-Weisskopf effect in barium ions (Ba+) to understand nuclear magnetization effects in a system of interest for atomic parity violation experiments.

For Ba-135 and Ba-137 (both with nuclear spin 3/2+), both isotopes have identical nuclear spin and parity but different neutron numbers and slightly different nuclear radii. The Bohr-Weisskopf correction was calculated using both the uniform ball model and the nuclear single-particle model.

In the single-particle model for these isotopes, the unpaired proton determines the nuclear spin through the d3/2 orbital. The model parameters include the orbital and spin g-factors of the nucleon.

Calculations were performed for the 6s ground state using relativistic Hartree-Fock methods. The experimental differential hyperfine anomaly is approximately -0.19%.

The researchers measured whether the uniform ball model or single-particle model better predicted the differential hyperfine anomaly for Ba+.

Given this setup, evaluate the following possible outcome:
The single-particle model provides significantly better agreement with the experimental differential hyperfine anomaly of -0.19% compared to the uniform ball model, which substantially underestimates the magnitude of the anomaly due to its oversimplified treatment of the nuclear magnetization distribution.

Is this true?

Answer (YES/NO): NO